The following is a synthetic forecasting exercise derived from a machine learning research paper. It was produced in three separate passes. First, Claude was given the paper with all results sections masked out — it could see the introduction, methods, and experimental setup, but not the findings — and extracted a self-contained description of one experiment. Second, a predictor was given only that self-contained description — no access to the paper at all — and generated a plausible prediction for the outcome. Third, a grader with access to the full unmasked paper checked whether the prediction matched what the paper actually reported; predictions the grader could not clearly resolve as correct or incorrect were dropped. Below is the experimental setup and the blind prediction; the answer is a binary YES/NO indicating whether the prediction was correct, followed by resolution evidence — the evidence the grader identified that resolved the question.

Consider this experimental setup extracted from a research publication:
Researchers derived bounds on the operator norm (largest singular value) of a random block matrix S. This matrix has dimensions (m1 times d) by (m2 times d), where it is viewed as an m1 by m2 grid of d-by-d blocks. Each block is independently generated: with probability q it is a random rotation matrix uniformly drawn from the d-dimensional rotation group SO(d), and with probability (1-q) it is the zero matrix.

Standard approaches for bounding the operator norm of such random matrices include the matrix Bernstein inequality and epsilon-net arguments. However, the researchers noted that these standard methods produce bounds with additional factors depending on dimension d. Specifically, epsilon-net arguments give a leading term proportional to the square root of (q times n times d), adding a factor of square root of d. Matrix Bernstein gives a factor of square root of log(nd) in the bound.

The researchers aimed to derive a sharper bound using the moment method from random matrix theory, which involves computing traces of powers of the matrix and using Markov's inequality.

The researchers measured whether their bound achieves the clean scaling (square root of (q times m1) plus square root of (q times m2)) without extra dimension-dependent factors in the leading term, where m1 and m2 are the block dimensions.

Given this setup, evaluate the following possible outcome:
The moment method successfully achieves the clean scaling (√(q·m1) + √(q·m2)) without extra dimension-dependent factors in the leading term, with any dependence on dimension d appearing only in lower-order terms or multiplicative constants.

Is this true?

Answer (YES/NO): YES